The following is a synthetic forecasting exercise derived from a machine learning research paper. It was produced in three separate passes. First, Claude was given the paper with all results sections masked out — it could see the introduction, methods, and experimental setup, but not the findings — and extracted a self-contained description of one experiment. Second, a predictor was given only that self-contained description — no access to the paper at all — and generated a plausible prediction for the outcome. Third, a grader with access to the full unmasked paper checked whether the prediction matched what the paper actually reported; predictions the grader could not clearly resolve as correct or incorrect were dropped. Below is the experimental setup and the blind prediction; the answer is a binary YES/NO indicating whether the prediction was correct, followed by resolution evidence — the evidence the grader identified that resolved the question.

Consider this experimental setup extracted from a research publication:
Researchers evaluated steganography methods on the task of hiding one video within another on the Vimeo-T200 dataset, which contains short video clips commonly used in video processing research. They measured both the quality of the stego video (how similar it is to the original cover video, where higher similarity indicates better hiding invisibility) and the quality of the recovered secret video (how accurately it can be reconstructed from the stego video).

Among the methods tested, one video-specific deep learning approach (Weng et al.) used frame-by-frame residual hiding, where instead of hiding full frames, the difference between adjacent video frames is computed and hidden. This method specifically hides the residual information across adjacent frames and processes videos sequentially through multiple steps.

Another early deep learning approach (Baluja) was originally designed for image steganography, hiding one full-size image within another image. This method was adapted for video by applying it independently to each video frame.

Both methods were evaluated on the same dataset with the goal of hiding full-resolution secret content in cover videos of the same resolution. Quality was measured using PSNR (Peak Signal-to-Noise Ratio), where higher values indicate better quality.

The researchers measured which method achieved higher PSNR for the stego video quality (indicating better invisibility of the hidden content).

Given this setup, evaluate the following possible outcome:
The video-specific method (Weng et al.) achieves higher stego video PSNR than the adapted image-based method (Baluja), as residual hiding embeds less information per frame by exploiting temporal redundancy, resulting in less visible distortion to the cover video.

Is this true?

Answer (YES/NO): NO